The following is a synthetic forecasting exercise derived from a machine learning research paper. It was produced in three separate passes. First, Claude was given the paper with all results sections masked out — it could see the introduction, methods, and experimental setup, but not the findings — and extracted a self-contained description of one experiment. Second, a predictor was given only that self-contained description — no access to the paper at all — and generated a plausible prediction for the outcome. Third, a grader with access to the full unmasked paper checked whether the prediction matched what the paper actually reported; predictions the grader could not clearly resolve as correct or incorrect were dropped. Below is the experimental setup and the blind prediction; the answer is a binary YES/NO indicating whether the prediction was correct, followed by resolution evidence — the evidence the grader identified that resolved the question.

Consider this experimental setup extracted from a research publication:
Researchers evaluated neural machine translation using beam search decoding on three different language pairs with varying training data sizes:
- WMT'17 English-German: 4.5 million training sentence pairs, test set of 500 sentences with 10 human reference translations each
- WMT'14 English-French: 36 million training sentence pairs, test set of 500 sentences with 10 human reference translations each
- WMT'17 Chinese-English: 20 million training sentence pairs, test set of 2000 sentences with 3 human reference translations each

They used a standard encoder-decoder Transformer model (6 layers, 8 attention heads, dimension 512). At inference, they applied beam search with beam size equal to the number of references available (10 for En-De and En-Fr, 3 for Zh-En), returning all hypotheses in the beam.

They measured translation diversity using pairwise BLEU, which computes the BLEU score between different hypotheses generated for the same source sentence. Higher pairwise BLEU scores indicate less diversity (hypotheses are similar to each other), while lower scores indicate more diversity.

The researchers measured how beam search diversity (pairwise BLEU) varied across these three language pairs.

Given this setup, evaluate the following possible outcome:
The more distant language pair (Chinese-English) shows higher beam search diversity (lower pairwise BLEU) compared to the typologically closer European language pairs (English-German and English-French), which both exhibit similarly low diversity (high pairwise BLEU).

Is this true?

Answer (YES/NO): NO